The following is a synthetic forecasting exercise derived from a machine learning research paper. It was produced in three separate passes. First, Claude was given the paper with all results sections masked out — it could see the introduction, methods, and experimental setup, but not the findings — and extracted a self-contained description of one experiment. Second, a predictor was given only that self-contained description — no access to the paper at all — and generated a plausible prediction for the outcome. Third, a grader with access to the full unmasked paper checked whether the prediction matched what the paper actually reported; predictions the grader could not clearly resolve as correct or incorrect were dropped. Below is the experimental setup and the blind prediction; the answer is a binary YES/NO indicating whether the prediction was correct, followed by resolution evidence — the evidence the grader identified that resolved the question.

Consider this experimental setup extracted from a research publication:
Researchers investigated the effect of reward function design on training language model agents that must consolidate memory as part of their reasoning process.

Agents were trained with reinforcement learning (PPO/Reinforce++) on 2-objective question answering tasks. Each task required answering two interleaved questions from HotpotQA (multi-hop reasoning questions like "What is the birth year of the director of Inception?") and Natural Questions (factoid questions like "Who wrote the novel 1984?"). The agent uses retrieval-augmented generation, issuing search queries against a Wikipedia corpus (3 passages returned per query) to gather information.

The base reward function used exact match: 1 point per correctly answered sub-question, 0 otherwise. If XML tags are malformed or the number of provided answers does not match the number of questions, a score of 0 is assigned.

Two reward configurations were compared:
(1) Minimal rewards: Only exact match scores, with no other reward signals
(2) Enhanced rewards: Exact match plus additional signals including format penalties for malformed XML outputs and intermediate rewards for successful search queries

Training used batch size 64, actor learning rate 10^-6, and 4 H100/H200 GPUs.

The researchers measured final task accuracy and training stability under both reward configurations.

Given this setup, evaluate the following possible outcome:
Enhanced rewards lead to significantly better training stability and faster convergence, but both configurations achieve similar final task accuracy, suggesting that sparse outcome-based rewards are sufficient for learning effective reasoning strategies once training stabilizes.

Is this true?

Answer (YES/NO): NO